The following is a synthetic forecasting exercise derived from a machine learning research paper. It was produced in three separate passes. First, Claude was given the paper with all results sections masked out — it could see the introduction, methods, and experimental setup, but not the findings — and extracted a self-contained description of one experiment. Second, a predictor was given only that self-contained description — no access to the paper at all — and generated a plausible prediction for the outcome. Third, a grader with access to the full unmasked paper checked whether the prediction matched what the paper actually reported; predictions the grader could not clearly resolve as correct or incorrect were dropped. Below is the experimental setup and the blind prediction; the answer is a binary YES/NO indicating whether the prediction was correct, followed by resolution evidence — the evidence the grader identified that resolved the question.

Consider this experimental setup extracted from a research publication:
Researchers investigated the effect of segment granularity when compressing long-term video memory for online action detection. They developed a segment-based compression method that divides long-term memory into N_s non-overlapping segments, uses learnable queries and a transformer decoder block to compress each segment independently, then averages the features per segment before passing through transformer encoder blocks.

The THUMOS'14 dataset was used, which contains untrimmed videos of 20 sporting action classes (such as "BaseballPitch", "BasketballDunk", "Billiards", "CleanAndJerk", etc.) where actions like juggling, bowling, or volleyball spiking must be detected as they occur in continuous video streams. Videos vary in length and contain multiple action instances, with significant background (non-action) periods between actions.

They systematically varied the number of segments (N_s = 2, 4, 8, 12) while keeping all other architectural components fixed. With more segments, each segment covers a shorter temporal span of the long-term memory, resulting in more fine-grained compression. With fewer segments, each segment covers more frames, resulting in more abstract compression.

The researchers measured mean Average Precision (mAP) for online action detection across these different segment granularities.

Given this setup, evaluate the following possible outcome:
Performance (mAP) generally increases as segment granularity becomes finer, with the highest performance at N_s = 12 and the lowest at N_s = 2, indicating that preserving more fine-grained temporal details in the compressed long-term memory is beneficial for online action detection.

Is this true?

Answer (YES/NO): NO